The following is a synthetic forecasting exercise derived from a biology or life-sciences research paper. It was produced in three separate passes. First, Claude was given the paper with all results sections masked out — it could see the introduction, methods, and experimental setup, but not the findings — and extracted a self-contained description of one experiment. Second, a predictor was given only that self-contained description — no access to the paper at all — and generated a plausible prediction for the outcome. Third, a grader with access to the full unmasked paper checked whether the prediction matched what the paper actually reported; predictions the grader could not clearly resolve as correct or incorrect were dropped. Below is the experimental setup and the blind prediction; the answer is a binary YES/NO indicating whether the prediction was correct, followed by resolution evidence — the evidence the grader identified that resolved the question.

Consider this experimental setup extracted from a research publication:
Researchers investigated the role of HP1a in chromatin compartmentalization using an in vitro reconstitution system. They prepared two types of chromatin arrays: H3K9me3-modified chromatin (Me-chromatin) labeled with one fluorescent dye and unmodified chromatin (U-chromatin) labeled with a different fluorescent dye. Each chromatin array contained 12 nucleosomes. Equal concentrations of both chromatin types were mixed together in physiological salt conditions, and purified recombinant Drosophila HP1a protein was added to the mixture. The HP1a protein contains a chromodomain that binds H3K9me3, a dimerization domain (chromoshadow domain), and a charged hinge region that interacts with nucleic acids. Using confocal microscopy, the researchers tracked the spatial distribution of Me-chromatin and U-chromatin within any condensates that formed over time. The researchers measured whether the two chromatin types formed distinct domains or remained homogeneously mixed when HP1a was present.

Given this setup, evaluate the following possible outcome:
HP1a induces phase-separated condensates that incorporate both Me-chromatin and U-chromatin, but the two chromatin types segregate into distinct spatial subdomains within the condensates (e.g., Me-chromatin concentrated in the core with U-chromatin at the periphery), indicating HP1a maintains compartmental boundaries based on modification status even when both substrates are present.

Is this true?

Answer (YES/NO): NO